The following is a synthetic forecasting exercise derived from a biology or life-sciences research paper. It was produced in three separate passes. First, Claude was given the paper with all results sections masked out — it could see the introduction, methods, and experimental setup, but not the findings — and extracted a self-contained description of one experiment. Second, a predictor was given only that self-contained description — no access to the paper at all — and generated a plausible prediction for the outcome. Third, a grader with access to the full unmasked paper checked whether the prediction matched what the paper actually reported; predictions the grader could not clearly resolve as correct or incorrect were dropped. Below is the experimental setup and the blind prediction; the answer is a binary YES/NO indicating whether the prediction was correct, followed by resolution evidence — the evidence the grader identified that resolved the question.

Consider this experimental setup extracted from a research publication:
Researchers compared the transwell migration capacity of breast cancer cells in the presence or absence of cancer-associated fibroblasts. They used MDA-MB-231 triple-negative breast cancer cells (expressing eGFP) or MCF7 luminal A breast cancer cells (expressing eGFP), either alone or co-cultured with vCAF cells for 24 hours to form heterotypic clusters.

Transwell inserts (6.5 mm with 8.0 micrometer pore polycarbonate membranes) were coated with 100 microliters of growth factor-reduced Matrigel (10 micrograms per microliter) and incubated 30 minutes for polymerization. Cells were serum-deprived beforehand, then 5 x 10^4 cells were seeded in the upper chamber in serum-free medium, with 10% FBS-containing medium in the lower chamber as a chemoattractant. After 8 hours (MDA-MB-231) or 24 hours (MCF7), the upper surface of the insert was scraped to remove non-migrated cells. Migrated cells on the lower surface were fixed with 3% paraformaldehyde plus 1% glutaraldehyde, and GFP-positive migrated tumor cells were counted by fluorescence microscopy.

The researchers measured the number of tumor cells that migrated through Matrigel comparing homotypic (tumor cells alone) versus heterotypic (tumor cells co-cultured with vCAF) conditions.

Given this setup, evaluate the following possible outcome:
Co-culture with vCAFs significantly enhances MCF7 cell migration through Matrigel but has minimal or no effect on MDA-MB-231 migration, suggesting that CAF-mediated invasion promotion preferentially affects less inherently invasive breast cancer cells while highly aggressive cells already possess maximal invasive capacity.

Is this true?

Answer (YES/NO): NO